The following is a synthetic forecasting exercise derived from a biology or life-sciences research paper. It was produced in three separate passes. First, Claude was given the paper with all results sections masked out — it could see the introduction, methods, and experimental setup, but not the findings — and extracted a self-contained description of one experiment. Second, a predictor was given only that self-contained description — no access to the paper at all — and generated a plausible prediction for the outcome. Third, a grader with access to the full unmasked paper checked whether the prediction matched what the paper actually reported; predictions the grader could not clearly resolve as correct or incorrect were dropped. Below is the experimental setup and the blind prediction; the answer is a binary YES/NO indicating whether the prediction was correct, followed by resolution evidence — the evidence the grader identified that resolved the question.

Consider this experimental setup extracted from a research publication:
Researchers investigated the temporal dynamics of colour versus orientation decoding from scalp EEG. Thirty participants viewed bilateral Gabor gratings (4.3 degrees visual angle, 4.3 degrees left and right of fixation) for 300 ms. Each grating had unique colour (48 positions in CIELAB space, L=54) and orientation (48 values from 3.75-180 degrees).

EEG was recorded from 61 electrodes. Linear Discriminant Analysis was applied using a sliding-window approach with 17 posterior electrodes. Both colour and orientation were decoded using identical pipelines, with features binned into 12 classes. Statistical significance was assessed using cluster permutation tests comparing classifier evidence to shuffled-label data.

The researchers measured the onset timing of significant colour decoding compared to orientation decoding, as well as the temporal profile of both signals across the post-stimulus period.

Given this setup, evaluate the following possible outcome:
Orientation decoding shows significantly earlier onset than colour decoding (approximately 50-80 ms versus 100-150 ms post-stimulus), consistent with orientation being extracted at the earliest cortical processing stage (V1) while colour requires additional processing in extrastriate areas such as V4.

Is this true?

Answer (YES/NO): NO